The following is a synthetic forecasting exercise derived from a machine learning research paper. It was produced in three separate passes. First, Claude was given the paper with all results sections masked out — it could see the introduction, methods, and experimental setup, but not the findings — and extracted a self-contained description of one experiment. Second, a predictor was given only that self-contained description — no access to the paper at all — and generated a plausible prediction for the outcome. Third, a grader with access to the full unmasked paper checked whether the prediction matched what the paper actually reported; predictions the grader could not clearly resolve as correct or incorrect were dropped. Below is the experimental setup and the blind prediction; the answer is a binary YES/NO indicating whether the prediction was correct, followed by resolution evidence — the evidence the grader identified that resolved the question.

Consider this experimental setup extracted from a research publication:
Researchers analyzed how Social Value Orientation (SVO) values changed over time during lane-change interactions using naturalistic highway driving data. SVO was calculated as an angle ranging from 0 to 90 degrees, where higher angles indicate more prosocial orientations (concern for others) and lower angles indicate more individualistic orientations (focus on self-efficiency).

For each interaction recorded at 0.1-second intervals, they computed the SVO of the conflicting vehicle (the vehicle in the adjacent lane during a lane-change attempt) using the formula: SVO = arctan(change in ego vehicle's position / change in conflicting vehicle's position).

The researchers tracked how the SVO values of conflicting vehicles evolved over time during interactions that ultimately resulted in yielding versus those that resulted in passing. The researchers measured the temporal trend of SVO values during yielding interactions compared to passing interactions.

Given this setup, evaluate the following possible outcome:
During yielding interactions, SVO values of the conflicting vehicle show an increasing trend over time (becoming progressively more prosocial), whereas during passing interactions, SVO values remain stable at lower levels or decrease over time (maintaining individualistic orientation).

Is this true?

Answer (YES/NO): YES